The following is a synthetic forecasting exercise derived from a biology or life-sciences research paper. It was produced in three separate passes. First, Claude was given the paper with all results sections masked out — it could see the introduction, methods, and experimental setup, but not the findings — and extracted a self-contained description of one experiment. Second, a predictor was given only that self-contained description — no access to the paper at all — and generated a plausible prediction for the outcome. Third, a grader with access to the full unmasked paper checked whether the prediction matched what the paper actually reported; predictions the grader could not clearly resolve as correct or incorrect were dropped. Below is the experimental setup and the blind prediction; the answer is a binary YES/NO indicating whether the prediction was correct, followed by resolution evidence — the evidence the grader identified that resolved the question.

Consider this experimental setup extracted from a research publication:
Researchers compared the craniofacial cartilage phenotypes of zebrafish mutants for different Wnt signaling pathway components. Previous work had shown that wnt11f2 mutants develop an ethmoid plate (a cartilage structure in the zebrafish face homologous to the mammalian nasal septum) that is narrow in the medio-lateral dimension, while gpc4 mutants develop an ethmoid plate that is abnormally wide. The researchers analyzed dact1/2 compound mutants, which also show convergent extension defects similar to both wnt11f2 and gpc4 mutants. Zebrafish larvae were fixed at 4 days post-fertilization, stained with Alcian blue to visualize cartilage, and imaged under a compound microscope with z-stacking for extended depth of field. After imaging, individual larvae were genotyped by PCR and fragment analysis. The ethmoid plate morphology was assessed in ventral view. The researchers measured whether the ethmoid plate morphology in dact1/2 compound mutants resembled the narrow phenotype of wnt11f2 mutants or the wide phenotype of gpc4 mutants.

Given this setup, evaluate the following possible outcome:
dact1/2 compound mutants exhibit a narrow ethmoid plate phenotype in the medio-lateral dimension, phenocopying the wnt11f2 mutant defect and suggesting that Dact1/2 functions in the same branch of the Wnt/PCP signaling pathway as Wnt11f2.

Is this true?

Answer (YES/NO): YES